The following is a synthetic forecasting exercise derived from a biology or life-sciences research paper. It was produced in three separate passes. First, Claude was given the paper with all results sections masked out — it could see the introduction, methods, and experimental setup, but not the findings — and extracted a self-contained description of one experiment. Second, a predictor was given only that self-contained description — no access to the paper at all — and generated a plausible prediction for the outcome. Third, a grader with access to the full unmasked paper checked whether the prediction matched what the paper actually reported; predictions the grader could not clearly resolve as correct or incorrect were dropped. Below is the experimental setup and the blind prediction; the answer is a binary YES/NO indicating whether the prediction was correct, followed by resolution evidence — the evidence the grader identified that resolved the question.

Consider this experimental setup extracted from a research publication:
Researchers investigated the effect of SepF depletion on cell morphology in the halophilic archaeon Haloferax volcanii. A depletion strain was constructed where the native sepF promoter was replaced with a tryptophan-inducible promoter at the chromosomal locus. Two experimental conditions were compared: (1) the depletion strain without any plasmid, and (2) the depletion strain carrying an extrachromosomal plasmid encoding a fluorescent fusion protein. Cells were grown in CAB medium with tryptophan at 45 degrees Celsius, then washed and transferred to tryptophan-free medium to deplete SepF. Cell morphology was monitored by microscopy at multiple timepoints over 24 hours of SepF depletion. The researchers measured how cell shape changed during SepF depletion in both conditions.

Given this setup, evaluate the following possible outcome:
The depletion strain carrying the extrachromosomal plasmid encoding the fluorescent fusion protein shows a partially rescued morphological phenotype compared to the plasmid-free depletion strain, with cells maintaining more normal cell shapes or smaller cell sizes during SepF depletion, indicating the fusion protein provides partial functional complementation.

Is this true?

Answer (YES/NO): NO